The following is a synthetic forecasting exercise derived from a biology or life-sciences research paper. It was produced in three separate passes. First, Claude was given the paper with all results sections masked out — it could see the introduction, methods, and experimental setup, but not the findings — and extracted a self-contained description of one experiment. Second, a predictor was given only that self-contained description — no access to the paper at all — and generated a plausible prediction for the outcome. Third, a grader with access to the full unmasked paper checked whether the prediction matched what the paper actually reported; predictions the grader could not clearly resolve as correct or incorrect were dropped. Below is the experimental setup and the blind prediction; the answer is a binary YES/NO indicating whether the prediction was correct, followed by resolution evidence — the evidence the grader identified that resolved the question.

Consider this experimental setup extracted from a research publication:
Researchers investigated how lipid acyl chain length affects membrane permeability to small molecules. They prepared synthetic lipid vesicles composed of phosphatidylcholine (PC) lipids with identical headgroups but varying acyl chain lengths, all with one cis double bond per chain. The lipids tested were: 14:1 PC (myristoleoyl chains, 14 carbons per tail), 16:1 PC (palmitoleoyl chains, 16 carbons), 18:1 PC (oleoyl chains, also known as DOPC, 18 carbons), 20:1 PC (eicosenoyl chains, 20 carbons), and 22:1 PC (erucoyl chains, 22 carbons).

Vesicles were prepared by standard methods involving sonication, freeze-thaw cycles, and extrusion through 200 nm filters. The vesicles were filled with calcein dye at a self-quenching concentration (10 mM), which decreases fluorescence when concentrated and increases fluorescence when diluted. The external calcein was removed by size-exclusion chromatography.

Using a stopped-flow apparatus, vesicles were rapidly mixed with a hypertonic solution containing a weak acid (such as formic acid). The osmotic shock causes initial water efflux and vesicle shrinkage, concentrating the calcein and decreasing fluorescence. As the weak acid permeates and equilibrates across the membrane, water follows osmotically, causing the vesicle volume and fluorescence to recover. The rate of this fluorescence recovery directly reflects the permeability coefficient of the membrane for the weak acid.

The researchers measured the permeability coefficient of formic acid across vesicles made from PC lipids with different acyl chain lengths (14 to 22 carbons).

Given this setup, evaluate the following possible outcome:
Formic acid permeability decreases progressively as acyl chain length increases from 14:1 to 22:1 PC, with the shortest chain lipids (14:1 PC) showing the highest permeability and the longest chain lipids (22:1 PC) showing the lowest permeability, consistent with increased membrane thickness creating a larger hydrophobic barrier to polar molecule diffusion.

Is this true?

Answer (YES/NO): YES